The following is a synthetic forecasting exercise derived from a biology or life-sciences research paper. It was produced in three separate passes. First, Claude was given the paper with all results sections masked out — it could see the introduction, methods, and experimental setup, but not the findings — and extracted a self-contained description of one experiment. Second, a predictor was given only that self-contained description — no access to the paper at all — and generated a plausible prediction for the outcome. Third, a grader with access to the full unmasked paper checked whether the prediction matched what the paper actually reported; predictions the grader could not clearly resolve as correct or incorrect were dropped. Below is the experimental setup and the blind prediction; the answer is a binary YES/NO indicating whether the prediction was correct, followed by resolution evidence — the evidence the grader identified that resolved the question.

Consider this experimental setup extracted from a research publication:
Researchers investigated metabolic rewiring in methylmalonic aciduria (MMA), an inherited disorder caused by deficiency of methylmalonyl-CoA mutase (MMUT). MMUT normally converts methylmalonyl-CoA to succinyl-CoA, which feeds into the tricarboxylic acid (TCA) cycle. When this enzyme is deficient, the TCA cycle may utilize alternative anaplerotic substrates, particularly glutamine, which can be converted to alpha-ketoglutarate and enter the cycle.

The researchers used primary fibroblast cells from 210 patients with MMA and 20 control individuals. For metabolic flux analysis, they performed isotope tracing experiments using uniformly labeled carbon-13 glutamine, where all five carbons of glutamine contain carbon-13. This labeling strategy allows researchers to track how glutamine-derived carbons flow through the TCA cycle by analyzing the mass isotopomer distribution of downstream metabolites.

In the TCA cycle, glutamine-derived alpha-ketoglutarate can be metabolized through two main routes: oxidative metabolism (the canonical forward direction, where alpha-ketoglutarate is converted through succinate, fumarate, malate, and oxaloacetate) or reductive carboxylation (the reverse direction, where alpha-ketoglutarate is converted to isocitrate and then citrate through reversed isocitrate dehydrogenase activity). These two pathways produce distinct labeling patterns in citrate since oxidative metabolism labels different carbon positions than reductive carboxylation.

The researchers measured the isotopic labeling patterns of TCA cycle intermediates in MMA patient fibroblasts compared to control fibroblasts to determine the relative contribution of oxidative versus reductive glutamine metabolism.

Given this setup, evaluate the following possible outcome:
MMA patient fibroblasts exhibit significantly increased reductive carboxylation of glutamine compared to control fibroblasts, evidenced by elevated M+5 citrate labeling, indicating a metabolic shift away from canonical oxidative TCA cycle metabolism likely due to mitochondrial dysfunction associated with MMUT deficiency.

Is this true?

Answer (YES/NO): NO